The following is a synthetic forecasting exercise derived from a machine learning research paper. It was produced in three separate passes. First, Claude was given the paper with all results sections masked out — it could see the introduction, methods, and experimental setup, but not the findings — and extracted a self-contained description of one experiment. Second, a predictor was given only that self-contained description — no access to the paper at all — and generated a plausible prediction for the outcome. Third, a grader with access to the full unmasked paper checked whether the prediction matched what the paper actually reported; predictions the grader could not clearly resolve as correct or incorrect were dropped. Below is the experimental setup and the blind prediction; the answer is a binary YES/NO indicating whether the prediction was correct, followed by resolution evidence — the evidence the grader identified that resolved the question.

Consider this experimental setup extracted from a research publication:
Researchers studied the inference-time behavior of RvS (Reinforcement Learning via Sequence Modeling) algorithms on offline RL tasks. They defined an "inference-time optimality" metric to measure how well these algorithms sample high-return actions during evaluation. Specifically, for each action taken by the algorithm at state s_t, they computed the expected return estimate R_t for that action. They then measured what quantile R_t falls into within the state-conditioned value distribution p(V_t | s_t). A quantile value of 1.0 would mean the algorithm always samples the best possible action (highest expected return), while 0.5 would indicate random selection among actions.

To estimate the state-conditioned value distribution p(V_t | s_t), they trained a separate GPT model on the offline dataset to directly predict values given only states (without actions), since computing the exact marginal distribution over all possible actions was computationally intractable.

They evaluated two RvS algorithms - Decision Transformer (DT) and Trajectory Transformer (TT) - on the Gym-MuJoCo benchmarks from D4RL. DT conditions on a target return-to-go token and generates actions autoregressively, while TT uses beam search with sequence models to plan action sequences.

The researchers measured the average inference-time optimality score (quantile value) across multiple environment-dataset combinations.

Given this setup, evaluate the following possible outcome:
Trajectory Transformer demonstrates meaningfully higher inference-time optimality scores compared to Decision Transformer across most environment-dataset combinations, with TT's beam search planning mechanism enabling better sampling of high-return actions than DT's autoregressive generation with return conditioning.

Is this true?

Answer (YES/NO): NO